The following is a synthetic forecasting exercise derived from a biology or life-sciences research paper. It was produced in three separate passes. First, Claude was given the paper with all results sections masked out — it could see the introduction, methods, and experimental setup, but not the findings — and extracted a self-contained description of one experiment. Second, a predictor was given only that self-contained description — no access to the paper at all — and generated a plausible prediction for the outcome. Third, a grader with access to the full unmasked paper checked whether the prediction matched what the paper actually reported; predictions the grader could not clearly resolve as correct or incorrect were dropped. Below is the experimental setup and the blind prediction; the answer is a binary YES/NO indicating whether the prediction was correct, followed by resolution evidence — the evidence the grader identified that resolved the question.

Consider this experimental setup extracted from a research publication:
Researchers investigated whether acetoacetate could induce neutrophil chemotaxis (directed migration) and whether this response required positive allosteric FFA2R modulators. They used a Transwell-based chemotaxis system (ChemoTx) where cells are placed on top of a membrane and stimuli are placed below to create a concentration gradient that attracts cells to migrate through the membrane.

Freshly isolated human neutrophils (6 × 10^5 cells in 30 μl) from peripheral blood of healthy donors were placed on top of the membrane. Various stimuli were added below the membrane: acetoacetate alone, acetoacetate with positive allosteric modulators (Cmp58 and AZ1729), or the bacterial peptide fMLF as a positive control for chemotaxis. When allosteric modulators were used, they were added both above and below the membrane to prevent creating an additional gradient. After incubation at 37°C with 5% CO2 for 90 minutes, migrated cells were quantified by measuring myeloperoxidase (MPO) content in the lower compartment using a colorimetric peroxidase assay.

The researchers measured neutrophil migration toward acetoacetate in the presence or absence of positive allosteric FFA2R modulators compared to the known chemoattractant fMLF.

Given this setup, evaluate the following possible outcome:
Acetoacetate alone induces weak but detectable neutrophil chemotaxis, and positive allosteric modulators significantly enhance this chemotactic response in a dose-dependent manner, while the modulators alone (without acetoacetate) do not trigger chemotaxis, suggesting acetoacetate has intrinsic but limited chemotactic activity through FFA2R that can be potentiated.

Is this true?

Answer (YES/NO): NO